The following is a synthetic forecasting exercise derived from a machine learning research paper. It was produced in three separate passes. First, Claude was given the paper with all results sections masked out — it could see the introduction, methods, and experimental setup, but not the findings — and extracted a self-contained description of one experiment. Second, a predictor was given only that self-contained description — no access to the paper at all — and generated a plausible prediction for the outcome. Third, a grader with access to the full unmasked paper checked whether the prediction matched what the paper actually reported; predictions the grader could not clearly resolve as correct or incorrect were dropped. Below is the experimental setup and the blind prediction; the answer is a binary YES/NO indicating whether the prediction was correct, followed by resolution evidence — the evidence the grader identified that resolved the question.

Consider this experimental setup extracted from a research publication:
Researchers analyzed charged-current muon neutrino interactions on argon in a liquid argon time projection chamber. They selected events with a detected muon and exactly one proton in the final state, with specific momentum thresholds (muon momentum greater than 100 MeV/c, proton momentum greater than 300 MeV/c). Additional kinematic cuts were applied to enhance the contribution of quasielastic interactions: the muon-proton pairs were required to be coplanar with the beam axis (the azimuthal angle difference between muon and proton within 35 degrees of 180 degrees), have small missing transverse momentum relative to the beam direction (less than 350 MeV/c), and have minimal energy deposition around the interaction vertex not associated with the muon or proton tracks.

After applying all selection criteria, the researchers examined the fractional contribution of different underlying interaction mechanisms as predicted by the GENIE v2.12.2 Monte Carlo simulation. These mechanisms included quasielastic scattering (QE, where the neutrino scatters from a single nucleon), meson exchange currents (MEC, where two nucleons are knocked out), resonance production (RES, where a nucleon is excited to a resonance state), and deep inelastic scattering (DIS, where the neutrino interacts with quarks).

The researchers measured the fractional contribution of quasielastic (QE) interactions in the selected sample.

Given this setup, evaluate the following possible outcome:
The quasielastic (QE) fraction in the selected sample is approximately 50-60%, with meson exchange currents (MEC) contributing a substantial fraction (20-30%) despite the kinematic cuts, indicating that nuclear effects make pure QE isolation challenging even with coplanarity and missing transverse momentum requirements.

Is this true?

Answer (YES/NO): NO